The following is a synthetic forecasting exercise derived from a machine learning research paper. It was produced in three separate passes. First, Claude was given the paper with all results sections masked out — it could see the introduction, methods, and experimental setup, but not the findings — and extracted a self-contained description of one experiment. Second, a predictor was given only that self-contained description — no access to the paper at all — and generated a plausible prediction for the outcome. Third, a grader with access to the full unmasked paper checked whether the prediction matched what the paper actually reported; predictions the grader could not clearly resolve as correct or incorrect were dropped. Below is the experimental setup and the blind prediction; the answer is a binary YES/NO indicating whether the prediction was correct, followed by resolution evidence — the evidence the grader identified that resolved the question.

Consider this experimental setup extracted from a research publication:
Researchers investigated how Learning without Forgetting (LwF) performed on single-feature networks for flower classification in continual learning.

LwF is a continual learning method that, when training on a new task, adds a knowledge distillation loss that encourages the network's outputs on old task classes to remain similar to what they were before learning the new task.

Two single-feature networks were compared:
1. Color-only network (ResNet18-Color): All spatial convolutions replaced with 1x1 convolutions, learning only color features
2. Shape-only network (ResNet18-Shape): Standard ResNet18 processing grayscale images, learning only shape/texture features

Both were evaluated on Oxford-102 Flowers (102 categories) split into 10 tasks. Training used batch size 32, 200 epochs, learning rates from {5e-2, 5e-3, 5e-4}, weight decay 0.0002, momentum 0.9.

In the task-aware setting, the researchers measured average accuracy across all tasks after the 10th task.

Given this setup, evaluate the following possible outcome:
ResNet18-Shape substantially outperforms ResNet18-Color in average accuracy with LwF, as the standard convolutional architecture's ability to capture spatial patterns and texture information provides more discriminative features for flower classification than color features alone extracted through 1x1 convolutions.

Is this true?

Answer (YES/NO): NO